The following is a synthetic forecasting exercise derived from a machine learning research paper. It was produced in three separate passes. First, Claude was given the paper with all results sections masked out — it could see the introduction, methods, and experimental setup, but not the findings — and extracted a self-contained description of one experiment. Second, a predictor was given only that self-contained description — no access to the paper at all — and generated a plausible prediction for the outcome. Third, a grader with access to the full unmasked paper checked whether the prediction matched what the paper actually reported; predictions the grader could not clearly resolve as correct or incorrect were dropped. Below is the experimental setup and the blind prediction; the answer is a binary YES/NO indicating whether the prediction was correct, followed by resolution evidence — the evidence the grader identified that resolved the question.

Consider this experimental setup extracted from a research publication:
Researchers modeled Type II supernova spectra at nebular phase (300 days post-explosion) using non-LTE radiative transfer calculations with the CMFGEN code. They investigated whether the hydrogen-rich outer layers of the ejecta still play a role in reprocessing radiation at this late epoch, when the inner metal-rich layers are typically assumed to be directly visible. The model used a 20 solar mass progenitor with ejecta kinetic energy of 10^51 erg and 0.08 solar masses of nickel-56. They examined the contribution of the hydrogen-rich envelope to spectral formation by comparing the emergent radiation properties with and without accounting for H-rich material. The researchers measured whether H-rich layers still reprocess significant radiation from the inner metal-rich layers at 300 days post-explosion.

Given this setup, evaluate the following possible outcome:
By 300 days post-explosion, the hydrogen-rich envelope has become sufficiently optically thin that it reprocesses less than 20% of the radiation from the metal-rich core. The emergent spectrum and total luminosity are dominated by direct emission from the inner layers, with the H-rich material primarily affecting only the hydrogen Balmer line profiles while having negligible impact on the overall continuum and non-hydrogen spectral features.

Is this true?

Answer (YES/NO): NO